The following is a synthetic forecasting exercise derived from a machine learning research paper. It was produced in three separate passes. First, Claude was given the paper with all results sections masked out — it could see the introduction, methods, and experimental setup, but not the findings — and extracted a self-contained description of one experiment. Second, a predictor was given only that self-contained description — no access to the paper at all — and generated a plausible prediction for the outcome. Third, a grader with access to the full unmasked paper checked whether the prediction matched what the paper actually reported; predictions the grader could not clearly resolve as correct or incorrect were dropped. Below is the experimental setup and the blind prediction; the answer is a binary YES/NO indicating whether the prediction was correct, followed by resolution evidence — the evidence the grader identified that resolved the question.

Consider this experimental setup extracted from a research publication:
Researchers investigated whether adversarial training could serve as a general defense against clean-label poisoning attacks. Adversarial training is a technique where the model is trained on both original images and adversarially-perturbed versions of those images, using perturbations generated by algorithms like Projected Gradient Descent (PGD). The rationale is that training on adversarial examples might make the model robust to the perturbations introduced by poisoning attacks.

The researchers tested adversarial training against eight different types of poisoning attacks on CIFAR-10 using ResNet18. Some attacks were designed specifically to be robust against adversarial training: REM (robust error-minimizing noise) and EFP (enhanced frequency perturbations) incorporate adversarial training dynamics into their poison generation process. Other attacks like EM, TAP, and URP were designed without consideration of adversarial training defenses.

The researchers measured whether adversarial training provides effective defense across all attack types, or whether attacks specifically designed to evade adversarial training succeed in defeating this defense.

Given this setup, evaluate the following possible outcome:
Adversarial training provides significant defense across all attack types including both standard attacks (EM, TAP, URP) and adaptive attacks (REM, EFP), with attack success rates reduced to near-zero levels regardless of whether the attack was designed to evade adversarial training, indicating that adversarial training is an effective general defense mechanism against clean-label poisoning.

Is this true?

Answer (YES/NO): NO